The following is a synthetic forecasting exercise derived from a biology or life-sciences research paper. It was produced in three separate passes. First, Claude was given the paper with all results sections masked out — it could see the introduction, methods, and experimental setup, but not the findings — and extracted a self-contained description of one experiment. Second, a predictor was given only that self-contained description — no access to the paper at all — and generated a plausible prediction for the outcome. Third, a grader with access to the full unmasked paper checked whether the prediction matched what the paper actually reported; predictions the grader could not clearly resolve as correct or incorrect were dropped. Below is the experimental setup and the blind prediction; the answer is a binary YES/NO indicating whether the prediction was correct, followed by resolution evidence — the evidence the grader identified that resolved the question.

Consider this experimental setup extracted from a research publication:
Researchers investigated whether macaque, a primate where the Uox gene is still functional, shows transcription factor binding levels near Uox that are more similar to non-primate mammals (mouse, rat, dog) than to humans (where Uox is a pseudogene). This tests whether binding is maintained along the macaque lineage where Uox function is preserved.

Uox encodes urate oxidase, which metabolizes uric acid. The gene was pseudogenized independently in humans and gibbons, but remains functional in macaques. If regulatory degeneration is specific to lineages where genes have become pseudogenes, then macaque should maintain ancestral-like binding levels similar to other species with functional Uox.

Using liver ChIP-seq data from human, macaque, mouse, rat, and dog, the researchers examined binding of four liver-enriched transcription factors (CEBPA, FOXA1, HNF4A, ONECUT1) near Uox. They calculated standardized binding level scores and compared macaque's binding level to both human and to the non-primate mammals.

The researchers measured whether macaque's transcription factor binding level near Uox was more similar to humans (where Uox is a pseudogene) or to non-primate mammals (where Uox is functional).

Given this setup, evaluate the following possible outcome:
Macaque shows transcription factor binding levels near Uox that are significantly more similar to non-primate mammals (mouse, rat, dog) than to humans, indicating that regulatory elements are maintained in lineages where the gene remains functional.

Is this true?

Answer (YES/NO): YES